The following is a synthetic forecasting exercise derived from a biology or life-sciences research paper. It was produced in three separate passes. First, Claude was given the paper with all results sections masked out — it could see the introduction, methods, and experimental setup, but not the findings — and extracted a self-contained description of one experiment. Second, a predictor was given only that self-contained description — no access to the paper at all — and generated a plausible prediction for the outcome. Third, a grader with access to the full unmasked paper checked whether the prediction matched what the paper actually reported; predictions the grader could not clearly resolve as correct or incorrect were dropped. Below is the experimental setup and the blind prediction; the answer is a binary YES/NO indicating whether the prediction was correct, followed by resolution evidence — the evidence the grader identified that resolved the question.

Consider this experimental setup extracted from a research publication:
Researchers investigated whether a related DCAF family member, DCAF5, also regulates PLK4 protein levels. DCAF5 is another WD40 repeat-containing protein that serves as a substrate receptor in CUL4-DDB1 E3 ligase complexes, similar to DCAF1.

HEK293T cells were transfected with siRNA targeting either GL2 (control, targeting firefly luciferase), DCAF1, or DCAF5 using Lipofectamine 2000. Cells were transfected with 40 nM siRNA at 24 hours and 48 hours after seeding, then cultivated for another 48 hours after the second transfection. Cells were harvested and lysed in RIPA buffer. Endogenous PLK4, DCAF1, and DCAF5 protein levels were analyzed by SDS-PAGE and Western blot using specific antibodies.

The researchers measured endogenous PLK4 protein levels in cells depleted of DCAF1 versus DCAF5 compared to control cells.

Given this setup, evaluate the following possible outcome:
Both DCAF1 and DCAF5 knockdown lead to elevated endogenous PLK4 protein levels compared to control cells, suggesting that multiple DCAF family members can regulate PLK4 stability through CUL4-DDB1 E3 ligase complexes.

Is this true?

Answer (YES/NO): NO